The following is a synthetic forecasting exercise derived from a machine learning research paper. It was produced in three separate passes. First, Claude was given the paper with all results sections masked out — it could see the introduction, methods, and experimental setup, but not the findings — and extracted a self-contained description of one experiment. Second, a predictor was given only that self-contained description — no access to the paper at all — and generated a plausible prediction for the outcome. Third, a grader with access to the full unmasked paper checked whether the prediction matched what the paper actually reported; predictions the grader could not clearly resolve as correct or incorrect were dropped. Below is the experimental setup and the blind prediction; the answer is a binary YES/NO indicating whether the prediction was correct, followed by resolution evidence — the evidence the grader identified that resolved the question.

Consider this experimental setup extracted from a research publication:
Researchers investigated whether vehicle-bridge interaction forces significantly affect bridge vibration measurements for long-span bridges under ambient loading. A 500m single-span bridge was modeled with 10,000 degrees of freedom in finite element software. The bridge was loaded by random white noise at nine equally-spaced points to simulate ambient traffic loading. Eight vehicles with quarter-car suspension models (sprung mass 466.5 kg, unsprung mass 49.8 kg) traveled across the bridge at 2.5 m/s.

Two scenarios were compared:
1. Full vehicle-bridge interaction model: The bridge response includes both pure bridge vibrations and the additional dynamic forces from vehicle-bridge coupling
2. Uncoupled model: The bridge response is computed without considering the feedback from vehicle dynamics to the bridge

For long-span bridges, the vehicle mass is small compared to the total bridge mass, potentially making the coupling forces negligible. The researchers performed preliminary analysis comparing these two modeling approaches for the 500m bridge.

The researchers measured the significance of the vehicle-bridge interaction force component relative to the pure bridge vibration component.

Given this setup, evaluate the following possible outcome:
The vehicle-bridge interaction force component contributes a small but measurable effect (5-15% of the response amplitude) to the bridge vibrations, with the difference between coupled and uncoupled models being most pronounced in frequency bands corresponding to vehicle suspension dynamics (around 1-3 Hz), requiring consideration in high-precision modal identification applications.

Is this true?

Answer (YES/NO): NO